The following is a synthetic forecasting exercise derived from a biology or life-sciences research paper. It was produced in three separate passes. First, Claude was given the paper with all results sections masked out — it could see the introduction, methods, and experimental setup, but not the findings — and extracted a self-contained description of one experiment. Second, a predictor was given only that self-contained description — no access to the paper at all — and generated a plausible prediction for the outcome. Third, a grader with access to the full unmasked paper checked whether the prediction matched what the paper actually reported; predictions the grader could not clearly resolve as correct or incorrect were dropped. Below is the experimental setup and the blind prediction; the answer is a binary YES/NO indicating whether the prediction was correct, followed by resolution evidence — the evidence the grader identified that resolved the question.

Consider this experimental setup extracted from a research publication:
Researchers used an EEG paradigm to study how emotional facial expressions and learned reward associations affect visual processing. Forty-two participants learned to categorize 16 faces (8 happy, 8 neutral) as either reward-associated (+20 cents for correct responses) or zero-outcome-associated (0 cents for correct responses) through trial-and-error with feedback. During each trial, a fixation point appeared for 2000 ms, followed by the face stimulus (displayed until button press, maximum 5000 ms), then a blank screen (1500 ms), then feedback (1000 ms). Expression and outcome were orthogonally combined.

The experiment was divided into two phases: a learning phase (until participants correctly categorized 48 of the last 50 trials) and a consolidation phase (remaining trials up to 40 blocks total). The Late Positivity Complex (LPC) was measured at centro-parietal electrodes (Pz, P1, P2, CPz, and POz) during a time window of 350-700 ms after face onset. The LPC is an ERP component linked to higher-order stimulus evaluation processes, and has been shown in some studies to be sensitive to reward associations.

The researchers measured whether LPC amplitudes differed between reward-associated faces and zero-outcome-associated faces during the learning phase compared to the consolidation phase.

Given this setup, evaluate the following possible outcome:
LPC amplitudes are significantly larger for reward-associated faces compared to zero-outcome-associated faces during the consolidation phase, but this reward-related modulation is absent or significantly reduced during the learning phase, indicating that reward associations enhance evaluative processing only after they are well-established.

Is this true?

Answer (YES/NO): YES